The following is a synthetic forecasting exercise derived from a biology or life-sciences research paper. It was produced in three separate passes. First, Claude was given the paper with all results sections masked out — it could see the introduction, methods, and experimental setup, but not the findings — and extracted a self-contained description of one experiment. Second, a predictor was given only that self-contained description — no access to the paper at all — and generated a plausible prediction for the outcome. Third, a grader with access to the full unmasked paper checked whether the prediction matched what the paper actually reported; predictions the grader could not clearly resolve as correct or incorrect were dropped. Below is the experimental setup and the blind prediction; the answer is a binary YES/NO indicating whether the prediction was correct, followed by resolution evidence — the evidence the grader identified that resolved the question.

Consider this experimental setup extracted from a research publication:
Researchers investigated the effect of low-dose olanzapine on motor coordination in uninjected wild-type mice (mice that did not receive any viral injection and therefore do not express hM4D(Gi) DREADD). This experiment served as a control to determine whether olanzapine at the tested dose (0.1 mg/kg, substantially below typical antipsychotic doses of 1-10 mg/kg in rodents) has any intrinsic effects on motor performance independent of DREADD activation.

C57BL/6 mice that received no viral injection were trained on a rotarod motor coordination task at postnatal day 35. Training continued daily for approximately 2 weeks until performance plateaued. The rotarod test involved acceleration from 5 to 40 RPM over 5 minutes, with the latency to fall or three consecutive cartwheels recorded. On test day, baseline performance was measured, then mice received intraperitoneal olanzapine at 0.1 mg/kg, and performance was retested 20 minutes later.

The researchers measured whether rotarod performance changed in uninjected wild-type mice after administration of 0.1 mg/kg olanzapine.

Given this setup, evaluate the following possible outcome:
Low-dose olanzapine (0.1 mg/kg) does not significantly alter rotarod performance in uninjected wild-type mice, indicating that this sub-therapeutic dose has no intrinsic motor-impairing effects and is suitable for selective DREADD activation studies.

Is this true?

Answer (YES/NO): YES